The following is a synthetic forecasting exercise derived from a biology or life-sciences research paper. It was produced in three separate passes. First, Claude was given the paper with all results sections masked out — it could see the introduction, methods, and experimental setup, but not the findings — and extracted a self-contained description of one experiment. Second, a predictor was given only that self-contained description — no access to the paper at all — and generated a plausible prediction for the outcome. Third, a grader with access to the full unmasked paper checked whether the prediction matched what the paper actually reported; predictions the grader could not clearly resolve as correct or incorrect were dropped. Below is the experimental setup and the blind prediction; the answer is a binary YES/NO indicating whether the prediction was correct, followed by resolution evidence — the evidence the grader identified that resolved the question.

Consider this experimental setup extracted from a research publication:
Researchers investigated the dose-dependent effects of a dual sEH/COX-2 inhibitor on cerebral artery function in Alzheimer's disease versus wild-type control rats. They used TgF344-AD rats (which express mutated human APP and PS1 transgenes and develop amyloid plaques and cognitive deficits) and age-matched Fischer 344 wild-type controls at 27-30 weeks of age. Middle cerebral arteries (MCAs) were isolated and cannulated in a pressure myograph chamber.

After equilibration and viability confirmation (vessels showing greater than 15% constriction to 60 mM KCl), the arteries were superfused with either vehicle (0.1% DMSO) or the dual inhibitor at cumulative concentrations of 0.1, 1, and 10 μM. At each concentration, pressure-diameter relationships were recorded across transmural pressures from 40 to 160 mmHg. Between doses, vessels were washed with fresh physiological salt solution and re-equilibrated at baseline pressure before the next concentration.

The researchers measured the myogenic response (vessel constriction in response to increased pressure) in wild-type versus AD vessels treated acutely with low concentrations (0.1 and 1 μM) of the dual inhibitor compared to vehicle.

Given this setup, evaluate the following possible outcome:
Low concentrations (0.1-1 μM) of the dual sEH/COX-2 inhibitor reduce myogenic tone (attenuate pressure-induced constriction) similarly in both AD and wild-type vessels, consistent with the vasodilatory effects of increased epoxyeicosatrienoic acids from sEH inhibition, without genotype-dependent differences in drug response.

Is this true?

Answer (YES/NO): NO